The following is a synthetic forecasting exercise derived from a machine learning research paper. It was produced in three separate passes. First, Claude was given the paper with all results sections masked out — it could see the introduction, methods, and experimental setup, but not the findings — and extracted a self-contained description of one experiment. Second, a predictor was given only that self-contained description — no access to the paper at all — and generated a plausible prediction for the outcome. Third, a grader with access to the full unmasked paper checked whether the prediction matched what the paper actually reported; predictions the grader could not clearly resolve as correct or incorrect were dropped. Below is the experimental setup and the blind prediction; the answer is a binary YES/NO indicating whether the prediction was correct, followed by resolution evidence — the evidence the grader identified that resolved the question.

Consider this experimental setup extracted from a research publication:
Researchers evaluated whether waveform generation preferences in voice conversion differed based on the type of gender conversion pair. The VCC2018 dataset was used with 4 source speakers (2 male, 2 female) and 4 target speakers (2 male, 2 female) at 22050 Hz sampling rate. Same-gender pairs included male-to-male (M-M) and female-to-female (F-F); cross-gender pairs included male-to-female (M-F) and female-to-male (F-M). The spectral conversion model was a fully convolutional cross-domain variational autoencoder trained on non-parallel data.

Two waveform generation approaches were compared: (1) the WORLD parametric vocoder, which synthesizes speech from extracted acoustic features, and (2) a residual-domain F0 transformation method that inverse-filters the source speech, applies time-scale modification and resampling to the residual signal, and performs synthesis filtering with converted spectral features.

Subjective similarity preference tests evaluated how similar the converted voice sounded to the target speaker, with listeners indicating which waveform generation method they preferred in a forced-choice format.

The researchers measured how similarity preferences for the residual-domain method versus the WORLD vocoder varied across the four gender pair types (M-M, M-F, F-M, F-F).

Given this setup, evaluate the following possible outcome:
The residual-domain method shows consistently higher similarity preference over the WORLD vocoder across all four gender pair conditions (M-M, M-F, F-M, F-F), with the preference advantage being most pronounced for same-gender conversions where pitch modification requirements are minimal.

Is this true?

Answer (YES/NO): NO